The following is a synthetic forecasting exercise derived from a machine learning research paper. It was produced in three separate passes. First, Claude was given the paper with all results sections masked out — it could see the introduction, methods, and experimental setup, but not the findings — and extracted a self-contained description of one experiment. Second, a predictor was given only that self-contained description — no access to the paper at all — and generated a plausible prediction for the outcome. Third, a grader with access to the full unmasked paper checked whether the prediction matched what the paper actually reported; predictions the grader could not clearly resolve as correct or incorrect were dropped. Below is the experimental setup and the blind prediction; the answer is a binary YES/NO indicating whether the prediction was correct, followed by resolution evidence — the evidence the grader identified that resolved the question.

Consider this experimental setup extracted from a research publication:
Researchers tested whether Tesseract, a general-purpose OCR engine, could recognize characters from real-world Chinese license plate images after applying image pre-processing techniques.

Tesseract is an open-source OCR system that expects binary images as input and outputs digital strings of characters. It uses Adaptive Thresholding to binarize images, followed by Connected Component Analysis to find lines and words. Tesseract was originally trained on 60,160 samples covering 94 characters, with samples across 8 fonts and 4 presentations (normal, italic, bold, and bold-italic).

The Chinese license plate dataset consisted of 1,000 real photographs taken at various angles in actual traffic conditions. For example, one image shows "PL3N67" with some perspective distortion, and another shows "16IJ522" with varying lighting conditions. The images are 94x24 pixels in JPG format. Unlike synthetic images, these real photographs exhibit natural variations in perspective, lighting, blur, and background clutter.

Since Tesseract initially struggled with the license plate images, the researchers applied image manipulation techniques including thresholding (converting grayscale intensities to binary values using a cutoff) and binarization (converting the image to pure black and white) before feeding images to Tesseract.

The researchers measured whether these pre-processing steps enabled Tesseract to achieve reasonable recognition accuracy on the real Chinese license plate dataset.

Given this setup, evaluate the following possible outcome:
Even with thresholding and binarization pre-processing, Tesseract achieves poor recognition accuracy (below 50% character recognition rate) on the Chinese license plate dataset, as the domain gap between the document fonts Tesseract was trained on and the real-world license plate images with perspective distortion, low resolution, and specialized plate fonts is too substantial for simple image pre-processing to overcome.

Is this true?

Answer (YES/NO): YES